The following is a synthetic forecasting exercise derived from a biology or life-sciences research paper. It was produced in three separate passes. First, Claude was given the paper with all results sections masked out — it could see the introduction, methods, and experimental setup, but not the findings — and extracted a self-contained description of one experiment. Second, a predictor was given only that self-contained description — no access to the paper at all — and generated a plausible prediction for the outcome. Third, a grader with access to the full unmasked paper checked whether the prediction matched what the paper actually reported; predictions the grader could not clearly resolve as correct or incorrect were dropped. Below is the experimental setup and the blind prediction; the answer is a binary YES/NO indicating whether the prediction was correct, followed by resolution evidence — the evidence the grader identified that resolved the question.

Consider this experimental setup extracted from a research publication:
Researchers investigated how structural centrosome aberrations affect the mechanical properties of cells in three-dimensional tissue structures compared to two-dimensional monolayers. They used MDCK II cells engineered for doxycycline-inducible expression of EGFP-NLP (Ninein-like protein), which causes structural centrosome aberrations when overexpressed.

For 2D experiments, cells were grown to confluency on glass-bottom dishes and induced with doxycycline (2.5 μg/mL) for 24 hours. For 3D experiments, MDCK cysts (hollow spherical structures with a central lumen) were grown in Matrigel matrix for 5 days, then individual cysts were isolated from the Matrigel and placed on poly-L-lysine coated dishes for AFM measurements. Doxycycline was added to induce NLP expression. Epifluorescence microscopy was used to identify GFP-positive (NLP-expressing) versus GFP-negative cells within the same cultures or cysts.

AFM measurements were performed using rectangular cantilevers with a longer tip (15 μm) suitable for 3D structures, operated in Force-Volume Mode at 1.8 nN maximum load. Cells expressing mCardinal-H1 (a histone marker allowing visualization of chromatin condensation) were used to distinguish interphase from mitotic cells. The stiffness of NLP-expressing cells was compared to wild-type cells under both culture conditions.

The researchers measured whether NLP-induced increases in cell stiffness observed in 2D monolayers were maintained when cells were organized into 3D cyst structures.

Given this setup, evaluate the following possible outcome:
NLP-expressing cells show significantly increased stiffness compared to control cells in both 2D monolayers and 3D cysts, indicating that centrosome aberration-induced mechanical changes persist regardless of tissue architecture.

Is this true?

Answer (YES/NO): YES